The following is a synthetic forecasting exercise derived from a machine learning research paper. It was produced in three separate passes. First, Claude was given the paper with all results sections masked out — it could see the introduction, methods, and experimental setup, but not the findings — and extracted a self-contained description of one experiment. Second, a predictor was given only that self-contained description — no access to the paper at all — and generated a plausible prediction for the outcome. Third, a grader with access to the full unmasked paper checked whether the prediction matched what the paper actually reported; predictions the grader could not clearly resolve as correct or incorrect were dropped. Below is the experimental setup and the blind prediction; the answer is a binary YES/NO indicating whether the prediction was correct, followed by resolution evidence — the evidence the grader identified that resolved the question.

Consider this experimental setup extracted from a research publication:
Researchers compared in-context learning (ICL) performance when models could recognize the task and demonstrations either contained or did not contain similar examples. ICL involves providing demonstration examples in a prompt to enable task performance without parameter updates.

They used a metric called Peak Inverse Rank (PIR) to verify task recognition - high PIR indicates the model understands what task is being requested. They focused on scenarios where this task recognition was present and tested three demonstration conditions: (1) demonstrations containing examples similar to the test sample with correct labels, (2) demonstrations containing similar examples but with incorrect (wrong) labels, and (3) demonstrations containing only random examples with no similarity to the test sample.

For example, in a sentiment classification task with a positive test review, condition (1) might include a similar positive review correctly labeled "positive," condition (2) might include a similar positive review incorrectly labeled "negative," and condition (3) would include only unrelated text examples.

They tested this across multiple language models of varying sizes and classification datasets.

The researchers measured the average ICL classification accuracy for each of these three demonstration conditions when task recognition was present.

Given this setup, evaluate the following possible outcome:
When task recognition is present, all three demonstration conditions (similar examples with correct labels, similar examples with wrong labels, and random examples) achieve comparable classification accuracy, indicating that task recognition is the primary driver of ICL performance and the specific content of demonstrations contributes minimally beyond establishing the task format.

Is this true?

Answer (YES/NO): NO